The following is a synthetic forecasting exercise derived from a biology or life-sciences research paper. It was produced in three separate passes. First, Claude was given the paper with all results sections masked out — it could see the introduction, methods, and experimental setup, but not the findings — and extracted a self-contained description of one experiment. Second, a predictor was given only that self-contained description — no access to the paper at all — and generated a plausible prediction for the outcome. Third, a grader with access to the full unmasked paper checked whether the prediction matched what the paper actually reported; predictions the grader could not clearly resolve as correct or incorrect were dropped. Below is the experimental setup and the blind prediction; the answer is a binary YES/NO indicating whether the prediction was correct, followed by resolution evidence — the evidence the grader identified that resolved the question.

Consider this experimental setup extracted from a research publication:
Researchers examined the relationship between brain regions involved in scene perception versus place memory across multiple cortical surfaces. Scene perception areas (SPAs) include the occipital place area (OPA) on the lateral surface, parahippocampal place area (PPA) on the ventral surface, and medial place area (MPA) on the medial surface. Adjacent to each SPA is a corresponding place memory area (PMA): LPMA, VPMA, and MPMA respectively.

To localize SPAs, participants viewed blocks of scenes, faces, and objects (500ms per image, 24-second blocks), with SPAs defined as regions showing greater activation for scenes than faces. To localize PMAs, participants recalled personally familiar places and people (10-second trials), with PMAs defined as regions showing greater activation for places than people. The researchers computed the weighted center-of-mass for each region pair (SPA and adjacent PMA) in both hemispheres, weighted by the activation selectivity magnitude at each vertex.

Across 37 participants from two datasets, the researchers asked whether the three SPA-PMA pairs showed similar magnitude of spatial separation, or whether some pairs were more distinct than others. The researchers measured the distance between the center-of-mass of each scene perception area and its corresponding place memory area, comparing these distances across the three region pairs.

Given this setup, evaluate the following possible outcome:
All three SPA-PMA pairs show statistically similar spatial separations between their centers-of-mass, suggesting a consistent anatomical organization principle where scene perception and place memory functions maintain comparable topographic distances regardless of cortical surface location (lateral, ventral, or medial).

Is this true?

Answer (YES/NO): NO